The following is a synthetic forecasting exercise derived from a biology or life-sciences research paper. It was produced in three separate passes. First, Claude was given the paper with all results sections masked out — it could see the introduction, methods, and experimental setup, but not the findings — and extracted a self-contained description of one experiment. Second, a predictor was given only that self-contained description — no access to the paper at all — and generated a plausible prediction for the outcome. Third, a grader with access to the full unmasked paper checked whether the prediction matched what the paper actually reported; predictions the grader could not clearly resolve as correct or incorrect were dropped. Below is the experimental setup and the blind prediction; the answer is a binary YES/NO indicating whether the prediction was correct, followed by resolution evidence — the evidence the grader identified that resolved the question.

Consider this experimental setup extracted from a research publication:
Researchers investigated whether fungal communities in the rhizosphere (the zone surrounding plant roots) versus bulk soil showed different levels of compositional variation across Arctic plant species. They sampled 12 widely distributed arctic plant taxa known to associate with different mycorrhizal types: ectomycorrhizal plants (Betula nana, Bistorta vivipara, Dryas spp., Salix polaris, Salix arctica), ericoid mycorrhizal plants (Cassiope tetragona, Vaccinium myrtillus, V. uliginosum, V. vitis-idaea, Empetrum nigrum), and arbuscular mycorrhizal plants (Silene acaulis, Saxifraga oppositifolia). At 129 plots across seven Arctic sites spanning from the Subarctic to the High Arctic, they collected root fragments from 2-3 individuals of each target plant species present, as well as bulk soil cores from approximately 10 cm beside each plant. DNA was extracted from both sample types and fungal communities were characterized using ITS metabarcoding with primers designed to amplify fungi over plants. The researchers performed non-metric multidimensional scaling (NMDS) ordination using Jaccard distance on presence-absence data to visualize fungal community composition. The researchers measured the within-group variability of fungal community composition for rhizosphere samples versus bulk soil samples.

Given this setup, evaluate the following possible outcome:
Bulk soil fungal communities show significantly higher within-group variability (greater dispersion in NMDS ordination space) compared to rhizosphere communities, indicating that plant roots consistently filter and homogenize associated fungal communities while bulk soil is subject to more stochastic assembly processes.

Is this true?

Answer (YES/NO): YES